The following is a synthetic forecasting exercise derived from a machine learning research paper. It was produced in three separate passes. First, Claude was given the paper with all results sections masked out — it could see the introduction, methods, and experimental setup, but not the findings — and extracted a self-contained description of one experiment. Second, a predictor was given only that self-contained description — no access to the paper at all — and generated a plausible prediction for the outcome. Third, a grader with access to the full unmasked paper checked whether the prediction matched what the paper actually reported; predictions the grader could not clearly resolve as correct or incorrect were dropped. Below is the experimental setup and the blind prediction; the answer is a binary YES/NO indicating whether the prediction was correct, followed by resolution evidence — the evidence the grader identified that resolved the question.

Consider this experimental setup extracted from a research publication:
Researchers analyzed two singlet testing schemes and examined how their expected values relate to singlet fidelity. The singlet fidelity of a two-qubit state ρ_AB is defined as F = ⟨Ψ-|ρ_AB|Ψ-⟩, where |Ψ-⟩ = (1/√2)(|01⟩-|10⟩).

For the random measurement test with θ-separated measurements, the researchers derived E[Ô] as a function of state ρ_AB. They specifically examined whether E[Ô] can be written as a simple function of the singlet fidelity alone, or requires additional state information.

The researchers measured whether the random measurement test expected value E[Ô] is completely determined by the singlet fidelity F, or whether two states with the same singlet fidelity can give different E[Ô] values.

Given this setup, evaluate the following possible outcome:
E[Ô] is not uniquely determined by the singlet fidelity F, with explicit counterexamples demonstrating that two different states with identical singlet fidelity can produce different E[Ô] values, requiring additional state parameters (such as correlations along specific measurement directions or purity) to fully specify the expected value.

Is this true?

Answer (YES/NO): NO